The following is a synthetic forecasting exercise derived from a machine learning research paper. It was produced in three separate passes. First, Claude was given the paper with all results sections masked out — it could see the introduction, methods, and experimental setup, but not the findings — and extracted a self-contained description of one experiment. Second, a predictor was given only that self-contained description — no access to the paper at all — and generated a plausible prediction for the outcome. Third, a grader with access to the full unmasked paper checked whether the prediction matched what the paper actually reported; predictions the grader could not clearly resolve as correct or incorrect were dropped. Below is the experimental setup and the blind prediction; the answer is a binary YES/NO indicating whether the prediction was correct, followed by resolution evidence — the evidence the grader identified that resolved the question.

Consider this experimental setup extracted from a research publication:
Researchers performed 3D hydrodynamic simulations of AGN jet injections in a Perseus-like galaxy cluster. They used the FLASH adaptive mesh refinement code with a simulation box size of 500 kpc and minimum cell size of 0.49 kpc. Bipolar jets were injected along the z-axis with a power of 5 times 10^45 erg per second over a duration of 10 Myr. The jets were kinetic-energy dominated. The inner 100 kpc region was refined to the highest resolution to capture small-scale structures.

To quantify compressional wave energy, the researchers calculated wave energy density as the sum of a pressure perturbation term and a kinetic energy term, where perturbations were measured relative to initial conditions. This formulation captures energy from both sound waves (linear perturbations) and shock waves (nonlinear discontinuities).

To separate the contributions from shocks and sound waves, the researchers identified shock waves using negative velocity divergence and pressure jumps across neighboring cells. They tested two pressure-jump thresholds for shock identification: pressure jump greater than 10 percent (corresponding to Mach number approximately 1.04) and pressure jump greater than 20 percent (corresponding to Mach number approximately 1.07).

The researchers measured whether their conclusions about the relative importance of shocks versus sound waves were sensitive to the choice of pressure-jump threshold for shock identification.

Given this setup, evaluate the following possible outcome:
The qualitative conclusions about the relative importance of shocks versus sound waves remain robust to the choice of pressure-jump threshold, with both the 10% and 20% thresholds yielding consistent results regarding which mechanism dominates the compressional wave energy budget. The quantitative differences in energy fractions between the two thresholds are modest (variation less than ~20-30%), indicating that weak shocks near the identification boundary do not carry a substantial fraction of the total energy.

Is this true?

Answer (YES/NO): NO